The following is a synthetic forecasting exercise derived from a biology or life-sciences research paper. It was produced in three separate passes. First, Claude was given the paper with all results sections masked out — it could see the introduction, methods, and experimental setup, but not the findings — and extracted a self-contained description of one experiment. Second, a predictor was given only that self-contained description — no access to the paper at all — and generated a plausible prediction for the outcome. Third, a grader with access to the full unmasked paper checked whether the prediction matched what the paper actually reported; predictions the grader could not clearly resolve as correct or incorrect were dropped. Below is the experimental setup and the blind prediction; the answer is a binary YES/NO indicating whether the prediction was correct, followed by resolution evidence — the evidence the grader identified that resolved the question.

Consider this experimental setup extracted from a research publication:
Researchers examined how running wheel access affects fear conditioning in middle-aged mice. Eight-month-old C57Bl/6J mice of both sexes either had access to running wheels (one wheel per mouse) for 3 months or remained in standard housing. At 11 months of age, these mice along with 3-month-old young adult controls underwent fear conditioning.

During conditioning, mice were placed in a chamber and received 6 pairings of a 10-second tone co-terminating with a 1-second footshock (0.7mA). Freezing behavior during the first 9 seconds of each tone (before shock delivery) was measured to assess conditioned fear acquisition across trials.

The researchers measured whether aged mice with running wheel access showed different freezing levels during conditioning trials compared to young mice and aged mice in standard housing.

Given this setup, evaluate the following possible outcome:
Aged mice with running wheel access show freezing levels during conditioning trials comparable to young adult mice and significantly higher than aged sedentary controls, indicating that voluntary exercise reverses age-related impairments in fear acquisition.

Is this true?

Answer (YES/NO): NO